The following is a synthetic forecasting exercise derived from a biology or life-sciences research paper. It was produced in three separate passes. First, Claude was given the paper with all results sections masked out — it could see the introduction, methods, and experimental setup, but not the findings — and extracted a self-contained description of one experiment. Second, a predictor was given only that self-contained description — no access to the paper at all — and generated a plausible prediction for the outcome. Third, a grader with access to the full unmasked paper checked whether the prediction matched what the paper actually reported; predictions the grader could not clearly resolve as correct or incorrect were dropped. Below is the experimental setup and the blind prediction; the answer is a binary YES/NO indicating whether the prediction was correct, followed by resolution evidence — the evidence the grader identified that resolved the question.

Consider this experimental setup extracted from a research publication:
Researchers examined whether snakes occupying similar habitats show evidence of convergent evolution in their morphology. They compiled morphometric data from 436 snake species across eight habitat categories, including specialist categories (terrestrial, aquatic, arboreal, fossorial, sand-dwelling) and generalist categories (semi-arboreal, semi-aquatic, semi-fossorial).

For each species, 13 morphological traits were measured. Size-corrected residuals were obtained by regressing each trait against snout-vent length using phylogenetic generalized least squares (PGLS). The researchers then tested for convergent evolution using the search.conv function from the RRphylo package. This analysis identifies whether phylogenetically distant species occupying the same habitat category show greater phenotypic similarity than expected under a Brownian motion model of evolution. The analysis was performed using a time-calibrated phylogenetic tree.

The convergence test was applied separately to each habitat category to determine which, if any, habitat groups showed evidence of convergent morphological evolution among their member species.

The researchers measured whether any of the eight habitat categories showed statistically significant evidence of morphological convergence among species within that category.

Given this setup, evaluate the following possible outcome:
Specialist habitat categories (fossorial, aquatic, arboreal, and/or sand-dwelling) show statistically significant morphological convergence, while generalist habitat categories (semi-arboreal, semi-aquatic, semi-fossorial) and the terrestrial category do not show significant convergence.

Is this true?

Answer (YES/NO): NO